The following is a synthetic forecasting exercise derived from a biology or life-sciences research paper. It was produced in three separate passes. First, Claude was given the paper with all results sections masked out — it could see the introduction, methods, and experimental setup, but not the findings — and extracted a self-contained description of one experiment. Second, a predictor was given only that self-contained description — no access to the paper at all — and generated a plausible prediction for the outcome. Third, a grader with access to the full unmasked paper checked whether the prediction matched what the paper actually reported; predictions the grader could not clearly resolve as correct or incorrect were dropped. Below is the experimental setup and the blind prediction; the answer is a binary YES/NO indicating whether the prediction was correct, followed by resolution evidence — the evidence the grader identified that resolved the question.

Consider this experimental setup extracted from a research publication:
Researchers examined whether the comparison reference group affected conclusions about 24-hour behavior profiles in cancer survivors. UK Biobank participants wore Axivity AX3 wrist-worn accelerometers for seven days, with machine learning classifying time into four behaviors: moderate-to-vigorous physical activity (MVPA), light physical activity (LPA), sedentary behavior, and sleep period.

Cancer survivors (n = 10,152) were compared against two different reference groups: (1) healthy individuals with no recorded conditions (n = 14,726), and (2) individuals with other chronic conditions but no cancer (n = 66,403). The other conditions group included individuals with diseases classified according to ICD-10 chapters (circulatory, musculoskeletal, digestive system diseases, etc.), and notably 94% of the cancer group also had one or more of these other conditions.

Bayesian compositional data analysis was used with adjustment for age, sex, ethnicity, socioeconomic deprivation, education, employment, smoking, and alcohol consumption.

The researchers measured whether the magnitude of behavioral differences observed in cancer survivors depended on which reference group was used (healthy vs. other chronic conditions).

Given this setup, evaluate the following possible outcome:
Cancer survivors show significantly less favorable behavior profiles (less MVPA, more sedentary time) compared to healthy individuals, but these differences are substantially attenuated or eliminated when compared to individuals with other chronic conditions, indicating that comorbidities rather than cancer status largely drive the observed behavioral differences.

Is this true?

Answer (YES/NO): NO